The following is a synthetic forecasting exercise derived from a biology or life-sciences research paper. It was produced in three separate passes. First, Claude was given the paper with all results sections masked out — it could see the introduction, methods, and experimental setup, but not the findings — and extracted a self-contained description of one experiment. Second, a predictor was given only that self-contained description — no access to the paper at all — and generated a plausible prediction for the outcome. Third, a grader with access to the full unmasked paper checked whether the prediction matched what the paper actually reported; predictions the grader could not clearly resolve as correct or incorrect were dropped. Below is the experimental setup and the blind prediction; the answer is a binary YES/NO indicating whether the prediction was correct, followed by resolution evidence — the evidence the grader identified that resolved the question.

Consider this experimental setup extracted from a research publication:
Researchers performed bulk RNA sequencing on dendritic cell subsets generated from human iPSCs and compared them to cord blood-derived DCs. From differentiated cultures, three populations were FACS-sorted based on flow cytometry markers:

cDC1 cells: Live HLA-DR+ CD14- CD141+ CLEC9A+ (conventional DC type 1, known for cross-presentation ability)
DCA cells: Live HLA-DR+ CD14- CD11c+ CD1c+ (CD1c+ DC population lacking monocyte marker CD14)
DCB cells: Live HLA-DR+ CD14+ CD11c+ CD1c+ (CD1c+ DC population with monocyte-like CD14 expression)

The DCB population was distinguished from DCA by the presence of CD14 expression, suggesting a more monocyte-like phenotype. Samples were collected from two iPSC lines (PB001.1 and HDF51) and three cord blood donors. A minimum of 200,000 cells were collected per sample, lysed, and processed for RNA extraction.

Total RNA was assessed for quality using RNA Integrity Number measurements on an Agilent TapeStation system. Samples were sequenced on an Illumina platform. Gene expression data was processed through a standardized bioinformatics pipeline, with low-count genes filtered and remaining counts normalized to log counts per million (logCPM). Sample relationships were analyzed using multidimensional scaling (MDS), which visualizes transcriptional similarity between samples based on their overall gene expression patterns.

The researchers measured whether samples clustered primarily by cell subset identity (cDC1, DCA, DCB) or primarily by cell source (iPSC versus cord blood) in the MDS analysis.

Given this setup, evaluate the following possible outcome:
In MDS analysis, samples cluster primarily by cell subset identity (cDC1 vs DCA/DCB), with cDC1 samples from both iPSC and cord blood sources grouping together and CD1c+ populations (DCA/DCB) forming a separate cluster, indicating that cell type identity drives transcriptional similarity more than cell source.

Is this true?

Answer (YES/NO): NO